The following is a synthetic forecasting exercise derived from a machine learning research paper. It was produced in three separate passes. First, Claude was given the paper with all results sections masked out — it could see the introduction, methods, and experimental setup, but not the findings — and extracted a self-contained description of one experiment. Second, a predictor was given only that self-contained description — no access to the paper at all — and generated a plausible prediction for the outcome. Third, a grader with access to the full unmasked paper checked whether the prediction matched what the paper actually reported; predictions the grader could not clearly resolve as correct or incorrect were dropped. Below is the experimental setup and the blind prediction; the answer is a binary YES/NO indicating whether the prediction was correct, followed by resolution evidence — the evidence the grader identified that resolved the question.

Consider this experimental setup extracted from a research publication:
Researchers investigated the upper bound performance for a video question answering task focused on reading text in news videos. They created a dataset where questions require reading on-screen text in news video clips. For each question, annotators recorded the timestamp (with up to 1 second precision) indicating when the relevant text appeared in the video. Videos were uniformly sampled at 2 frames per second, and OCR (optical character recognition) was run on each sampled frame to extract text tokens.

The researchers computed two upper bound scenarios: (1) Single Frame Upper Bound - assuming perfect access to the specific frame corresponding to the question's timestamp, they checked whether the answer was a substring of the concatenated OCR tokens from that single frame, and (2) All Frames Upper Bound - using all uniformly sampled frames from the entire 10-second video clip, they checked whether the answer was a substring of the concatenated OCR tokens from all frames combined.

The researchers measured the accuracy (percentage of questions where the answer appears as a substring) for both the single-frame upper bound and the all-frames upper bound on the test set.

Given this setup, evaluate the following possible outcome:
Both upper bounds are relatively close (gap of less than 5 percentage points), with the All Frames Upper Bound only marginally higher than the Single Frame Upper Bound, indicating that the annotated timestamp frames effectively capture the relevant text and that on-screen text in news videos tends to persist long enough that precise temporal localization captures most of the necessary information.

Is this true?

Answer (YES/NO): NO